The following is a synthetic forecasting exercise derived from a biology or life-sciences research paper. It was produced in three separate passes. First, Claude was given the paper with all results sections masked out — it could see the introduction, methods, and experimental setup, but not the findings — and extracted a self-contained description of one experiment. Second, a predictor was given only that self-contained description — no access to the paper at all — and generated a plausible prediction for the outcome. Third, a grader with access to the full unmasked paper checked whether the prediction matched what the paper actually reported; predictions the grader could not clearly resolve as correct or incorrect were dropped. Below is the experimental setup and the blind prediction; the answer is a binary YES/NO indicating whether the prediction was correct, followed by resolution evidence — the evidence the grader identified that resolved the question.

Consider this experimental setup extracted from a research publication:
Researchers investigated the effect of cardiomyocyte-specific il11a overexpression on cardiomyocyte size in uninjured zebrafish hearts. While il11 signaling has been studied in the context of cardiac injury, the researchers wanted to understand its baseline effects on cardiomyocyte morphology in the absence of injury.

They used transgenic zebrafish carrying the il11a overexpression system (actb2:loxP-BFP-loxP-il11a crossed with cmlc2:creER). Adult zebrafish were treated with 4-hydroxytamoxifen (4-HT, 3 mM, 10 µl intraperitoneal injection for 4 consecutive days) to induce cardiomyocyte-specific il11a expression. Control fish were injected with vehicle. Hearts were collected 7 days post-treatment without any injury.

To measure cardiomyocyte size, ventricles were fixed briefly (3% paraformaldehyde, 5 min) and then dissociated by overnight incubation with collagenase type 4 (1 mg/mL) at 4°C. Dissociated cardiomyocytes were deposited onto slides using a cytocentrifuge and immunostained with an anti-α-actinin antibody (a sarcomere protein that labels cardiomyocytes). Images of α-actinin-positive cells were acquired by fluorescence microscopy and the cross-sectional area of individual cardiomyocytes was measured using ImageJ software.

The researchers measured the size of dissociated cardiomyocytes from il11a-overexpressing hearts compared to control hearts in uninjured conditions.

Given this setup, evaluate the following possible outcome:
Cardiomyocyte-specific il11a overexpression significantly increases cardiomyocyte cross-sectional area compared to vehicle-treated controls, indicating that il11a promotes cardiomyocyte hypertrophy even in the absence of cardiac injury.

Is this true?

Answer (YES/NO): NO